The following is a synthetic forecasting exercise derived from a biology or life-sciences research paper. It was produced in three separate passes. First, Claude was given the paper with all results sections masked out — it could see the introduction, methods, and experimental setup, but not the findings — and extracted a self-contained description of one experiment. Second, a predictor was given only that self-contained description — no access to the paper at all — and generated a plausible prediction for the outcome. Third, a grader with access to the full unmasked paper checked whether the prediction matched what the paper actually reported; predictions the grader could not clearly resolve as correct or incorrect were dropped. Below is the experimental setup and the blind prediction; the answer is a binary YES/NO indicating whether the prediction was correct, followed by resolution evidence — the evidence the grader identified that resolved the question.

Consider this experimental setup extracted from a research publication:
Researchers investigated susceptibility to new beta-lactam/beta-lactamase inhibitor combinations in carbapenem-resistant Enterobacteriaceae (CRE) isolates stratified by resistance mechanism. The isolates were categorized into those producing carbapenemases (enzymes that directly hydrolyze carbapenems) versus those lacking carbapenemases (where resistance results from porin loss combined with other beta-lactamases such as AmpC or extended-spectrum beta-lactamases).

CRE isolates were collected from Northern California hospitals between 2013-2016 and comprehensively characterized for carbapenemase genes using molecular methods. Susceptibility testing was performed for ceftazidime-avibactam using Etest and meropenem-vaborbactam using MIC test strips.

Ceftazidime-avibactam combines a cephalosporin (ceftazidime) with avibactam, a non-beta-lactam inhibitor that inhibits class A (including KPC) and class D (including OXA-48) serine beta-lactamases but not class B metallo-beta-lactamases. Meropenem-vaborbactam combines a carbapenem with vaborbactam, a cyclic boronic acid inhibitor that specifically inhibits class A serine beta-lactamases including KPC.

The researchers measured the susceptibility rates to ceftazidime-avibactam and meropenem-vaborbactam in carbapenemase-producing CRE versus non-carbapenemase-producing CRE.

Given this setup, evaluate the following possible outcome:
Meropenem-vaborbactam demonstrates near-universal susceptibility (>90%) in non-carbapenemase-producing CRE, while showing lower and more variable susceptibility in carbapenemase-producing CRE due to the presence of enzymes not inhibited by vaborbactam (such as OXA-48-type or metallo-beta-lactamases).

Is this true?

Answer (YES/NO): YES